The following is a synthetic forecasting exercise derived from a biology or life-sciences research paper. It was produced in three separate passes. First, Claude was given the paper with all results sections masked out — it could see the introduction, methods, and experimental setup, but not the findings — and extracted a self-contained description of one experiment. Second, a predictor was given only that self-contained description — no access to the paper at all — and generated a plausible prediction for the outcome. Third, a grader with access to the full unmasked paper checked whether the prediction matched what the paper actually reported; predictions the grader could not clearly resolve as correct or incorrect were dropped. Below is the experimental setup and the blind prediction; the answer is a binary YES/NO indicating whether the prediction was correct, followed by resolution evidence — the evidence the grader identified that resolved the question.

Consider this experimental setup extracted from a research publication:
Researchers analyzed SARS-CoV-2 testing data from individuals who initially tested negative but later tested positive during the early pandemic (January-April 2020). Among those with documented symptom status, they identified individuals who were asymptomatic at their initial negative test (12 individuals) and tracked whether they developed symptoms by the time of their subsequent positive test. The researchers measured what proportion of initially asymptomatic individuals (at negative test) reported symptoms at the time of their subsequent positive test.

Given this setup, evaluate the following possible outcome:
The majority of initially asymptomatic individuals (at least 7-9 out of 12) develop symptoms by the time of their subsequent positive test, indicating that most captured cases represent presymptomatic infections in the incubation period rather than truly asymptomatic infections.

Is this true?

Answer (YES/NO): YES